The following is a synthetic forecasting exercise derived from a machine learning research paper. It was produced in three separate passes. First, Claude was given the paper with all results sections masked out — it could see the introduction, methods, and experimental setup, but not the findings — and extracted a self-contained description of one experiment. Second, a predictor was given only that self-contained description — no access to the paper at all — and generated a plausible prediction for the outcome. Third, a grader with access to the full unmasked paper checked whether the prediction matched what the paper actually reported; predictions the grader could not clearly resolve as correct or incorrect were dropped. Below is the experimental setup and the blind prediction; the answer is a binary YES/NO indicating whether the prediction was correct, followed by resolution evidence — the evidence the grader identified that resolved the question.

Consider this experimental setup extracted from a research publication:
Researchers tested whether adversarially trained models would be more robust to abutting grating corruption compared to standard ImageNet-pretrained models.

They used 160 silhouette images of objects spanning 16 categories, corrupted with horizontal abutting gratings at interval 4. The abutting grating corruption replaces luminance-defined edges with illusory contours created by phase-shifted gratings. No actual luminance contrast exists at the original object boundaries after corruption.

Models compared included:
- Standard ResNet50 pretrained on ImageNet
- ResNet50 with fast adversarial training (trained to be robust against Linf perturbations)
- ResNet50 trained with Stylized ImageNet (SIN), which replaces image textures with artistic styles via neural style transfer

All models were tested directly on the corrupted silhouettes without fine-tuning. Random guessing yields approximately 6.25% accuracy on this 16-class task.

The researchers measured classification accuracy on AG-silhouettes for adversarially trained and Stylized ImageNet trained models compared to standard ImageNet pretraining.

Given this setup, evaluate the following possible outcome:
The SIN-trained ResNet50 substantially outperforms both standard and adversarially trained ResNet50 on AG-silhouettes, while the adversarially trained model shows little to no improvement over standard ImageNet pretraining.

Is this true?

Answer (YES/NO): NO